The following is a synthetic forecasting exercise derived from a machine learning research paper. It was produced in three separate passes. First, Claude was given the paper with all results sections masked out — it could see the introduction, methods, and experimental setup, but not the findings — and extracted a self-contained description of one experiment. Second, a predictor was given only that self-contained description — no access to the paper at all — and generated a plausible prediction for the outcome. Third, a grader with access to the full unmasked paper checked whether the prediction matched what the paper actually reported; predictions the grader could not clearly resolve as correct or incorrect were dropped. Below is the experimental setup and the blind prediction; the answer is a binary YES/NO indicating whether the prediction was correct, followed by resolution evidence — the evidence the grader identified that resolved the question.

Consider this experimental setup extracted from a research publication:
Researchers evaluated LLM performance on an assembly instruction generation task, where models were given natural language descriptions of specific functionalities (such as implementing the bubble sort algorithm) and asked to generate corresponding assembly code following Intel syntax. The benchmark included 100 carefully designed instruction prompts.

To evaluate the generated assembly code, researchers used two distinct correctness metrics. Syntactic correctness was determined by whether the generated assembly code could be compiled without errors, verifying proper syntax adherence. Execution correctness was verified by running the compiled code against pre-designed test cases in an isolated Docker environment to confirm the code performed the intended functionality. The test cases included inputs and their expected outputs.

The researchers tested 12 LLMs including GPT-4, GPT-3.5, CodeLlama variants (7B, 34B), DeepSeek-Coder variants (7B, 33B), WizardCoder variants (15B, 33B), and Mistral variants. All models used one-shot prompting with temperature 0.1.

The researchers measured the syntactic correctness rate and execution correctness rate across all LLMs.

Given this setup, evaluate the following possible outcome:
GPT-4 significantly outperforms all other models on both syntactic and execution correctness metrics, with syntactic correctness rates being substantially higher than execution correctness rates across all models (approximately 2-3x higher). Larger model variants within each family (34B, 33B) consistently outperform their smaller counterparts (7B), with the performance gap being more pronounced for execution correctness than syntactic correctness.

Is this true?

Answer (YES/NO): NO